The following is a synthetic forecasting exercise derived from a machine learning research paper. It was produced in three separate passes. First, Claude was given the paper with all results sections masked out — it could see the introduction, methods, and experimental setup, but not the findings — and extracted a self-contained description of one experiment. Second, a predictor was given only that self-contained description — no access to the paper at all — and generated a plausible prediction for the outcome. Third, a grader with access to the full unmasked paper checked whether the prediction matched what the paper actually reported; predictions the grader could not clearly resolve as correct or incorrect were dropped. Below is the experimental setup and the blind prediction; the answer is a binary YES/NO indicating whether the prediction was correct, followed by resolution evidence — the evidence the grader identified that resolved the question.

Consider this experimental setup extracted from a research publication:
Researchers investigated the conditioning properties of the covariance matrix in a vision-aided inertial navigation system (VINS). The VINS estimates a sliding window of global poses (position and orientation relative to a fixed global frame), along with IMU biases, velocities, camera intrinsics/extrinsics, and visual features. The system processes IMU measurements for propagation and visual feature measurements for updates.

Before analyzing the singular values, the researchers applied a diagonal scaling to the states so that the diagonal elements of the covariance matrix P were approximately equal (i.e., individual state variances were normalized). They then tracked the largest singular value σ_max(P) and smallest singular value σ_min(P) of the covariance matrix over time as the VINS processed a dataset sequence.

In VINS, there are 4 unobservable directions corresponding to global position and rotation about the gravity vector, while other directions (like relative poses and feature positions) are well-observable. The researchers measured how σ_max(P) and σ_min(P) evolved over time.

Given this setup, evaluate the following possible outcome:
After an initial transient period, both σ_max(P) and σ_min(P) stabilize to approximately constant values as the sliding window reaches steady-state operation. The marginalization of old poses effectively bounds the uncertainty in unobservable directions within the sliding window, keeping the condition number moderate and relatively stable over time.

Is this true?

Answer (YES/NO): NO